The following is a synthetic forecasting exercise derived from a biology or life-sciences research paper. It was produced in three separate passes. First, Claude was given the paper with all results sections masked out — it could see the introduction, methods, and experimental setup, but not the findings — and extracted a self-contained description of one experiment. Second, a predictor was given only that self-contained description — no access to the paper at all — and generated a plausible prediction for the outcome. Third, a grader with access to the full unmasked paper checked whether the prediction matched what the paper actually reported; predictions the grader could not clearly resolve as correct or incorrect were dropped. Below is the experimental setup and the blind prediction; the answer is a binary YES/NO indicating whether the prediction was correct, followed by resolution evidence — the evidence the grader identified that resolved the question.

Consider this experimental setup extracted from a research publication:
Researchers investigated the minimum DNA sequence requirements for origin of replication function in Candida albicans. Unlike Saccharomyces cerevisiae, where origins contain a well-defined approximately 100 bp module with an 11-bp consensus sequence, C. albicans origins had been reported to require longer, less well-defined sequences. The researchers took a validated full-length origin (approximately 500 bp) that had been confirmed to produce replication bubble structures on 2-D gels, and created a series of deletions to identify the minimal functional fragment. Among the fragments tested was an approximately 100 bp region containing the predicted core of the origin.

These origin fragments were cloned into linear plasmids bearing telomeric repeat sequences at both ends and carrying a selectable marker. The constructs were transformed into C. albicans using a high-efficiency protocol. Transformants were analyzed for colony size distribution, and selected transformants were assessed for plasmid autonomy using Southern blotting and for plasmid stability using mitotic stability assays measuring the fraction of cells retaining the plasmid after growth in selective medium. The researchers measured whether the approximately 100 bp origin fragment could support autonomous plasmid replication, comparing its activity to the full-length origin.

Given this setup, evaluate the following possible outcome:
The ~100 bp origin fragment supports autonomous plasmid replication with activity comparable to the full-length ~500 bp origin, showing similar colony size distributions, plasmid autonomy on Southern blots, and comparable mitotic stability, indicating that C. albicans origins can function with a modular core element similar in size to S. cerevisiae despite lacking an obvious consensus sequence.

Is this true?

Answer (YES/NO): NO